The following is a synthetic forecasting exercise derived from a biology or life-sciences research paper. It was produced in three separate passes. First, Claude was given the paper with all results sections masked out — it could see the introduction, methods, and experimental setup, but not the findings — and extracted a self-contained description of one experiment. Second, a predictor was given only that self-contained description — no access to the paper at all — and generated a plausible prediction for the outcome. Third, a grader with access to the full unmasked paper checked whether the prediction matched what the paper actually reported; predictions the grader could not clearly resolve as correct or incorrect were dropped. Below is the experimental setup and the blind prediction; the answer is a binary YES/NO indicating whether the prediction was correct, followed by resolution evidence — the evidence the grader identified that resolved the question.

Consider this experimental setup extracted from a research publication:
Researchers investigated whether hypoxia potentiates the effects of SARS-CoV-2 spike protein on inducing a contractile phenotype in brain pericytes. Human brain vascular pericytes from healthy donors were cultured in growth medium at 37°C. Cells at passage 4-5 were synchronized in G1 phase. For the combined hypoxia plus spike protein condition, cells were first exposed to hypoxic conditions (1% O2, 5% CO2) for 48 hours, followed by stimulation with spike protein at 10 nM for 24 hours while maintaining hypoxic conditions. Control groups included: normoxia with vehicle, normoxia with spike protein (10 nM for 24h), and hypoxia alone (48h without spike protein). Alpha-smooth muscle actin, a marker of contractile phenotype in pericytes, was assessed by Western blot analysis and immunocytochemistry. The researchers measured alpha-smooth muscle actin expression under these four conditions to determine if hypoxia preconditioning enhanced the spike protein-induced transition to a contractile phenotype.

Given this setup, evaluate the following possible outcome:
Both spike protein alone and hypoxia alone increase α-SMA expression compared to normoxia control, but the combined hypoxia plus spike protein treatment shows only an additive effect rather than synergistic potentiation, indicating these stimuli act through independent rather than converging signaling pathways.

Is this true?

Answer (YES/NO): NO